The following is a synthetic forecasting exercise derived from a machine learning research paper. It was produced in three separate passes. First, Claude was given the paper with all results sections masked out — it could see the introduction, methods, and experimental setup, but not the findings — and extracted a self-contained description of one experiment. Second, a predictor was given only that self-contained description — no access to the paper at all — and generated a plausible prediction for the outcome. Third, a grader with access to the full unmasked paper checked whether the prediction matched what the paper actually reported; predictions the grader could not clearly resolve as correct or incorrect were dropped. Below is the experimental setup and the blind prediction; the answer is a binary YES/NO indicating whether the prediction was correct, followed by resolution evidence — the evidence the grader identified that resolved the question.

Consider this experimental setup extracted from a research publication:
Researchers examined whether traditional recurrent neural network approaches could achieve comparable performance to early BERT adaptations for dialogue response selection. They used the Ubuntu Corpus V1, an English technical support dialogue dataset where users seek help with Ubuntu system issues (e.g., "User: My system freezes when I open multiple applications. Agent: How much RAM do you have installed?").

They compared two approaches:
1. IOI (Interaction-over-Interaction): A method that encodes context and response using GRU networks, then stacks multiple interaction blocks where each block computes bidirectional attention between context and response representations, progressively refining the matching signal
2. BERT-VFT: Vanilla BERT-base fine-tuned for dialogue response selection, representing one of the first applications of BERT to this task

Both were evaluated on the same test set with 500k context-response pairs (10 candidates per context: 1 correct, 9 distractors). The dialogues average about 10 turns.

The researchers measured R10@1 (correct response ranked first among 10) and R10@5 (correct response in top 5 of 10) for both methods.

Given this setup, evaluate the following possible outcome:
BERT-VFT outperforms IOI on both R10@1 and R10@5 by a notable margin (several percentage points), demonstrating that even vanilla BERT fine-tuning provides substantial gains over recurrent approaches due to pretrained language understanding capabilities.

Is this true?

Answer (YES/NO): NO